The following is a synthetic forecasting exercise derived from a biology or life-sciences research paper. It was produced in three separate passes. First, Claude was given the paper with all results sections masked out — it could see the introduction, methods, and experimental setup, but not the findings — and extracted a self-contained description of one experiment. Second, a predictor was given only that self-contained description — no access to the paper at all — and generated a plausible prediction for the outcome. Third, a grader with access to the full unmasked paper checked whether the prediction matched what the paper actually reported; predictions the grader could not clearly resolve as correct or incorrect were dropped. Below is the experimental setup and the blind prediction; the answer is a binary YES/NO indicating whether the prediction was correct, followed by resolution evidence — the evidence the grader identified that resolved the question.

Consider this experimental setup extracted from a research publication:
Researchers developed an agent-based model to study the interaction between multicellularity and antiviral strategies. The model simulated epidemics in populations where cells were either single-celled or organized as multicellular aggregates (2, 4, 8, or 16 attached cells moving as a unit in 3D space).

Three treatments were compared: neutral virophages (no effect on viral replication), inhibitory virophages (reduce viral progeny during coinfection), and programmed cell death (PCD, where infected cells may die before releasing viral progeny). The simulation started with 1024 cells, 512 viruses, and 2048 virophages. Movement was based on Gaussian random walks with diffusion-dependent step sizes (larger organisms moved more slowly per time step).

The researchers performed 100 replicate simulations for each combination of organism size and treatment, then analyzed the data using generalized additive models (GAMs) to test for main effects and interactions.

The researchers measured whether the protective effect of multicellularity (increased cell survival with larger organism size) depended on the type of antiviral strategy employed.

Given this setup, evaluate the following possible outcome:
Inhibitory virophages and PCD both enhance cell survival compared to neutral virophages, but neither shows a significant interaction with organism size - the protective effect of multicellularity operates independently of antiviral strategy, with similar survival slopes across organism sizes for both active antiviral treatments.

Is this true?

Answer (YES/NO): NO